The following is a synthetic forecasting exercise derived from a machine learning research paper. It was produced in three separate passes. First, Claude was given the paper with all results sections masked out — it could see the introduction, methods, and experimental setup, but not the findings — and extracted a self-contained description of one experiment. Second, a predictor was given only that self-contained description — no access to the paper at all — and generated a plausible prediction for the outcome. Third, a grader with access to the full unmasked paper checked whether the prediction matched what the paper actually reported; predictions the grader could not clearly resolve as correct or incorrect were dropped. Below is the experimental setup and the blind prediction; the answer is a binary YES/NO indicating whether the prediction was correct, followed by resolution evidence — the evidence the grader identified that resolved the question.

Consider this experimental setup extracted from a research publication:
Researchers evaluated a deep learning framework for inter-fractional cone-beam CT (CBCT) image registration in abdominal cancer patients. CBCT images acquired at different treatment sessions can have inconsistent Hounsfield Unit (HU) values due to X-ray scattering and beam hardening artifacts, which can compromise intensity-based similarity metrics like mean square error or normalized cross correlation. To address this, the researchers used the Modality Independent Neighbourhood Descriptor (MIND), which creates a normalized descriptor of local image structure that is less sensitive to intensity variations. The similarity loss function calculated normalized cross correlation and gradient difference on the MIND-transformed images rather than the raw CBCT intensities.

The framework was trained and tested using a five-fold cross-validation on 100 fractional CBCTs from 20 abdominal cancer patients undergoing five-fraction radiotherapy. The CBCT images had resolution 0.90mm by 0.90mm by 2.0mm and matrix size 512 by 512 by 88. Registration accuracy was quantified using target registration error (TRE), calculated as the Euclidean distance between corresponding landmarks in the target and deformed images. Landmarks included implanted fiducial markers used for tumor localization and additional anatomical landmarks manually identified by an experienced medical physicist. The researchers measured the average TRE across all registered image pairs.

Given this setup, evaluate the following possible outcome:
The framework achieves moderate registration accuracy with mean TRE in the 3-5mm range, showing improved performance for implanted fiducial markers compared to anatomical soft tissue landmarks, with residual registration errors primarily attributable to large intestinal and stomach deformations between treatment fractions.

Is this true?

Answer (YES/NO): NO